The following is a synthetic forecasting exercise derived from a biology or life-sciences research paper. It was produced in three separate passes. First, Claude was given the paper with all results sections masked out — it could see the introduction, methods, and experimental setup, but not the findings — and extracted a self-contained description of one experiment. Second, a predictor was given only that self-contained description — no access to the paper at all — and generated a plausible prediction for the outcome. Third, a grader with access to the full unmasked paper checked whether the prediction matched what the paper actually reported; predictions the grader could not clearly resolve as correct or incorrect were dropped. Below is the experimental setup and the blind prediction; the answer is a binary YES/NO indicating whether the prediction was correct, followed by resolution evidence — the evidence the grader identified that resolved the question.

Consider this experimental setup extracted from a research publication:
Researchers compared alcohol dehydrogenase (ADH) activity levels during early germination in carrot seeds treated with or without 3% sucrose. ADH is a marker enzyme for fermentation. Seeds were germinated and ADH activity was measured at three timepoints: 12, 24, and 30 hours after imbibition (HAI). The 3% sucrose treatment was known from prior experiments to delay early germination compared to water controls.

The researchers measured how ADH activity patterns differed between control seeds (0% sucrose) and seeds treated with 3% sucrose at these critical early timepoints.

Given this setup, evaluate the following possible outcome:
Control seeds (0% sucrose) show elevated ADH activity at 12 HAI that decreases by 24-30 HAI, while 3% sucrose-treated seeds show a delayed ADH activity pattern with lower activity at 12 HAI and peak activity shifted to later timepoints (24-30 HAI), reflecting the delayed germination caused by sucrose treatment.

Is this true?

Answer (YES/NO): NO